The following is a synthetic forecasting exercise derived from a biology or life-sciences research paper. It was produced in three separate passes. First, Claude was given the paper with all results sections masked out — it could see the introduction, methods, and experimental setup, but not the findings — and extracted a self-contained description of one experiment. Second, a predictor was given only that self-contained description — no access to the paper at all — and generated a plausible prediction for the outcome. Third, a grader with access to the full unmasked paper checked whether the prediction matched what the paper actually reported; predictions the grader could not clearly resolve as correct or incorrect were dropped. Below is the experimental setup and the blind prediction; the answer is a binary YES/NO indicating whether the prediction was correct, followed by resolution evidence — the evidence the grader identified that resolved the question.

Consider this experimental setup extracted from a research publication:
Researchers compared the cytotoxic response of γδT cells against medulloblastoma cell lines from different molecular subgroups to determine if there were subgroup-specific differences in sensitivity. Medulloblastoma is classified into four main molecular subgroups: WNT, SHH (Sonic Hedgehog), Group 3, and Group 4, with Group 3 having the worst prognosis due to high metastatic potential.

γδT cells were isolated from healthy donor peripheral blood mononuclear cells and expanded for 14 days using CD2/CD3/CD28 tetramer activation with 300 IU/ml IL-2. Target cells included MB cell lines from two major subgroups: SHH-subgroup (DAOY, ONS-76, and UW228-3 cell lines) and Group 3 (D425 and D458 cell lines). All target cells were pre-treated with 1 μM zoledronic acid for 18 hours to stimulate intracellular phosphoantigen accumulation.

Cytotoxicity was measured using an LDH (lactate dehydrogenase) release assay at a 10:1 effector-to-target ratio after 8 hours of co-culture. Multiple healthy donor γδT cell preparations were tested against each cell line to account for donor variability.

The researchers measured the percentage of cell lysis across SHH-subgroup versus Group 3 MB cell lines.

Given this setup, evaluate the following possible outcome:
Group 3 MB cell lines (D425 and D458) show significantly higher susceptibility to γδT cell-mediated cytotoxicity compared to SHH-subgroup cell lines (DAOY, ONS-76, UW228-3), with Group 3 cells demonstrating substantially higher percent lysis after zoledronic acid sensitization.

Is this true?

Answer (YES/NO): NO